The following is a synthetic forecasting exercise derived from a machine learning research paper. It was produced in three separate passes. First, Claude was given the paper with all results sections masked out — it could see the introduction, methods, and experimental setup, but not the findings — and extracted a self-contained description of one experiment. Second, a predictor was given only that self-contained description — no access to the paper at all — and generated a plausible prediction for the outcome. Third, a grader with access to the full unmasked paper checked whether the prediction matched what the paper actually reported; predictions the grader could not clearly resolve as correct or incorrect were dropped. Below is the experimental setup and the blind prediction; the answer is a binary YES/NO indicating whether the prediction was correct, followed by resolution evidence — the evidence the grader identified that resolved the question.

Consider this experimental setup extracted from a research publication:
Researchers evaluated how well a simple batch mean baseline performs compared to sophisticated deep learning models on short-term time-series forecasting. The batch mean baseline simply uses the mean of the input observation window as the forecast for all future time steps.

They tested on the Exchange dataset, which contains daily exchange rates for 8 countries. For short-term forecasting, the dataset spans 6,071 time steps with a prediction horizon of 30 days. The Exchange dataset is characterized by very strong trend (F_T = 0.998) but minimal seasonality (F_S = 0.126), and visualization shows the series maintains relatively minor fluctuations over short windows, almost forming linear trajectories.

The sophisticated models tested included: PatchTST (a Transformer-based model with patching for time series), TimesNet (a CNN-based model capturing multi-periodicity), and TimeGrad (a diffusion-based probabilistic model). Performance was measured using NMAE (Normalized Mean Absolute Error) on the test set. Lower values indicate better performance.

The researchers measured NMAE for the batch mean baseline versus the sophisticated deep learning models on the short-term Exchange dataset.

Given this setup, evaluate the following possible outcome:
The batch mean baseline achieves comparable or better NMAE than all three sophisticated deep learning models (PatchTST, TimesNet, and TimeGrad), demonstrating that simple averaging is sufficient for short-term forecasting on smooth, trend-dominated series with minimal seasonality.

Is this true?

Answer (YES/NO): NO